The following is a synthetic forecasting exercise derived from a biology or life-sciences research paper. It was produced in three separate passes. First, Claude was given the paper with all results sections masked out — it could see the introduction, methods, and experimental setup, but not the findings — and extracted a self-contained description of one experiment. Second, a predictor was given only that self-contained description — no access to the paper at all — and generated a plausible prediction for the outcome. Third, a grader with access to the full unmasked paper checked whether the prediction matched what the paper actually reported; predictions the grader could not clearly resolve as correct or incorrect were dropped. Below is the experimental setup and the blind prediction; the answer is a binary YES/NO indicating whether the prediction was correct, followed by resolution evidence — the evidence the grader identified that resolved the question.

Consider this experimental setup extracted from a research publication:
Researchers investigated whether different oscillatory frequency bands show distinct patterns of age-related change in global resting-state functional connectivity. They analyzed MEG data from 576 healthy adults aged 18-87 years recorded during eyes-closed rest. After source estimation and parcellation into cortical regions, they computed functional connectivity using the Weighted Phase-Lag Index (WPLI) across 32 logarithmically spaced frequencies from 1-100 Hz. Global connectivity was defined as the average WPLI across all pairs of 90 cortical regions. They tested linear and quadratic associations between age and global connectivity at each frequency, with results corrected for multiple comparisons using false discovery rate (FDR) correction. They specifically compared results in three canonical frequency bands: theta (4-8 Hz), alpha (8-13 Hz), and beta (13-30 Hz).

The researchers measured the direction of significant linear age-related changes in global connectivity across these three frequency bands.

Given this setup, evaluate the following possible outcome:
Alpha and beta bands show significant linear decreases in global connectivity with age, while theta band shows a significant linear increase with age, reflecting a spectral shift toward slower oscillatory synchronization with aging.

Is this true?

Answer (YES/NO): YES